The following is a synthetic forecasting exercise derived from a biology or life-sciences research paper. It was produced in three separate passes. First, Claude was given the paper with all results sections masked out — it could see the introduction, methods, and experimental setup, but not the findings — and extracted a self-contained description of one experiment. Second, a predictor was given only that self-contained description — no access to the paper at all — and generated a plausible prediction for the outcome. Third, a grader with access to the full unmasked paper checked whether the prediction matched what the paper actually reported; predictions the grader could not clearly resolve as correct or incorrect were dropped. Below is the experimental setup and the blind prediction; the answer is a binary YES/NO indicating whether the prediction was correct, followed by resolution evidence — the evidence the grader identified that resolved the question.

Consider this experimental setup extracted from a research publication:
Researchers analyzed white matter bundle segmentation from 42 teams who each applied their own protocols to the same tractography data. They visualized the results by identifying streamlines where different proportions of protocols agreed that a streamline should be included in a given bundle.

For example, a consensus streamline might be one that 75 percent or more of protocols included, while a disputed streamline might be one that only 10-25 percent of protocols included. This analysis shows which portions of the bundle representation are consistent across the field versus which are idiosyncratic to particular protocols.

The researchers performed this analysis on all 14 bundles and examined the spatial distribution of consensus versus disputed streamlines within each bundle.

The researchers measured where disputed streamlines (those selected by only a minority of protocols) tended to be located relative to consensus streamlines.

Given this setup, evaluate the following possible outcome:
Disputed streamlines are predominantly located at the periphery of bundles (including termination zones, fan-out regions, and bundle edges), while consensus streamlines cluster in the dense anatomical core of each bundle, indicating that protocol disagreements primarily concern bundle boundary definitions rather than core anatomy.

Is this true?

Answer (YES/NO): YES